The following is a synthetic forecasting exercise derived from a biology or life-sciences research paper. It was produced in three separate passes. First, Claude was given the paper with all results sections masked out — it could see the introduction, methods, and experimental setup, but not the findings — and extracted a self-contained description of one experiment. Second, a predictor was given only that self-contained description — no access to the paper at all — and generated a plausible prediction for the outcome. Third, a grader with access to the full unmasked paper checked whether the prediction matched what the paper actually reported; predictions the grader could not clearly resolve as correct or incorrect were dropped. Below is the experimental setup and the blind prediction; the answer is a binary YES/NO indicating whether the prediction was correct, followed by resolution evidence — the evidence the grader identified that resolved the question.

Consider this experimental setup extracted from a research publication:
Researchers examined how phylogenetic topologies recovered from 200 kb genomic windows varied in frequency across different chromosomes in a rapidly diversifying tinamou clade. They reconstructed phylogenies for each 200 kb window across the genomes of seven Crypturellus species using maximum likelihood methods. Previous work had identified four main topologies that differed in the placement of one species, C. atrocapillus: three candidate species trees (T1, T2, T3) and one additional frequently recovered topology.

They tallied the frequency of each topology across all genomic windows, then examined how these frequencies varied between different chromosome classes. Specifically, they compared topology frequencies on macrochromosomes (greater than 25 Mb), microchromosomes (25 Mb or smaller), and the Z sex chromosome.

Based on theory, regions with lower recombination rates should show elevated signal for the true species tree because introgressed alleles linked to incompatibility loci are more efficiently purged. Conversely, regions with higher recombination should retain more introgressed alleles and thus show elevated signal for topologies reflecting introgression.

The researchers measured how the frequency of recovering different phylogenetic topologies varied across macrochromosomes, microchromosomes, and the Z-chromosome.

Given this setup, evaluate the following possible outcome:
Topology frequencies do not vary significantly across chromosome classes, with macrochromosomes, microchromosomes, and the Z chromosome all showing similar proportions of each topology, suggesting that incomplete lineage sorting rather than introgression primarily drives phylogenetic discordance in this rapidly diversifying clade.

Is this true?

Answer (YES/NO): NO